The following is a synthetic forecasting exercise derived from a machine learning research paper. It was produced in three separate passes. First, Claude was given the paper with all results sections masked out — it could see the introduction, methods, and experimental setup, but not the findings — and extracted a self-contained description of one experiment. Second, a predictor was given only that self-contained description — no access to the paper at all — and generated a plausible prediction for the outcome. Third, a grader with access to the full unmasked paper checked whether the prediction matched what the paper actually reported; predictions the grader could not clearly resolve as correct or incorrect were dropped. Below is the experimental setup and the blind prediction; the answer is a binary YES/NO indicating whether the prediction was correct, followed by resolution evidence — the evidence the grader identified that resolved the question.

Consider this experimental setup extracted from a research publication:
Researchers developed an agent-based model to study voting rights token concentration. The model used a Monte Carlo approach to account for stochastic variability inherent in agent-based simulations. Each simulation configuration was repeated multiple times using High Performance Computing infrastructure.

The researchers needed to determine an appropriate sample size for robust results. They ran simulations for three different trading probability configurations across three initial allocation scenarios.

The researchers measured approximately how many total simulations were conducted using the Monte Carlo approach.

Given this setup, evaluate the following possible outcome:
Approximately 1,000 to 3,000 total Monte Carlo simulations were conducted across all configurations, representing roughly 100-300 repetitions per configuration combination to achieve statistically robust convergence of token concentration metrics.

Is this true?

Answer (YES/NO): YES